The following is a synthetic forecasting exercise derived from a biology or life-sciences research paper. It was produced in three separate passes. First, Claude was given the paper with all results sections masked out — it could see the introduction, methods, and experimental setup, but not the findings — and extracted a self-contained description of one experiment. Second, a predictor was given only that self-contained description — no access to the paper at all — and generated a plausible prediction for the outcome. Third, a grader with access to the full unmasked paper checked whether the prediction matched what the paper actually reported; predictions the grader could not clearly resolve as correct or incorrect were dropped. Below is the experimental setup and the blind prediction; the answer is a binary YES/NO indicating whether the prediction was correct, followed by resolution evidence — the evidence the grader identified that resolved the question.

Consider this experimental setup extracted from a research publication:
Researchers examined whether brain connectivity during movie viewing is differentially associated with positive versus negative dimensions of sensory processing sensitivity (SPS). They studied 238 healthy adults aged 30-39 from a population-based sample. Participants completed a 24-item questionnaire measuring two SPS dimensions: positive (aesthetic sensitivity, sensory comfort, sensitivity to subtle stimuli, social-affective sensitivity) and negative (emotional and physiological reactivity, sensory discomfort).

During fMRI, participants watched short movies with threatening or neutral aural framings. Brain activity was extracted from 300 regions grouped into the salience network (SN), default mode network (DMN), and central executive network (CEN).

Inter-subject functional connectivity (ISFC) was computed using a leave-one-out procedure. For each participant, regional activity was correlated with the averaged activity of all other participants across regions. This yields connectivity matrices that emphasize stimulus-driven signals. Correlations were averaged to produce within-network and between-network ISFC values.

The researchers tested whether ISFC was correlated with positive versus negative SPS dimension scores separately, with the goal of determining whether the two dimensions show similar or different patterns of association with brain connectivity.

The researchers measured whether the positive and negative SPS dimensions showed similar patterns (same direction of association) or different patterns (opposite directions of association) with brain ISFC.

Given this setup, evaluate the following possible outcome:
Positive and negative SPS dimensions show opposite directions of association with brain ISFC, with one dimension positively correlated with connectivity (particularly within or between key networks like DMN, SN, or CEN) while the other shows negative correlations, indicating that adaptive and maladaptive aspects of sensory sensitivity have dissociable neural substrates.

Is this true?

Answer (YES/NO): NO